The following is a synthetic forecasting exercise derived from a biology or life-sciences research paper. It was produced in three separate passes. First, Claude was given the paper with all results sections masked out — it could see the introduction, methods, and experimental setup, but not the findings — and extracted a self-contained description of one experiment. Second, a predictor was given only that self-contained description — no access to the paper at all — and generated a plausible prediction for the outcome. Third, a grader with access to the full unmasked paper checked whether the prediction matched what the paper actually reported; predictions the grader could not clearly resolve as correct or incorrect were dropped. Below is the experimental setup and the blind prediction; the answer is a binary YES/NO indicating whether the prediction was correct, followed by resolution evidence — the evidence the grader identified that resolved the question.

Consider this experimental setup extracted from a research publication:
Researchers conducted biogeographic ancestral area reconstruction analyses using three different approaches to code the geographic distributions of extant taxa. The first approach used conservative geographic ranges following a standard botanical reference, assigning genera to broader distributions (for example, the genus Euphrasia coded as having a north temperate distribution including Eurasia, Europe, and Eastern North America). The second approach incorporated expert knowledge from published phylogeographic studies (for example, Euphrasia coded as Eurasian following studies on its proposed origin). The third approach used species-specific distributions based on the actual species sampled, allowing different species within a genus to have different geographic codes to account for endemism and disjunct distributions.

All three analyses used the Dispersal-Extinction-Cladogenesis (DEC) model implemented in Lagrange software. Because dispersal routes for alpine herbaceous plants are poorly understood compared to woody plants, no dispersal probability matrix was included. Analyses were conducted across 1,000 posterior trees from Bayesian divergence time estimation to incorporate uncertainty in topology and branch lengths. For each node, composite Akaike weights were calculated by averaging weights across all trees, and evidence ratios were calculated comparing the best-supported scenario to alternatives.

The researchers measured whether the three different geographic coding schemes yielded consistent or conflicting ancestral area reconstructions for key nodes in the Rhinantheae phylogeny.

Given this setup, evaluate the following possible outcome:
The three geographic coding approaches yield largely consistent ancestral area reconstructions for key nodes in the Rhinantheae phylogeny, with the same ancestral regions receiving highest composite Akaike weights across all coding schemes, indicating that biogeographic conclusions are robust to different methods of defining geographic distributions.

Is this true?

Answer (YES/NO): YES